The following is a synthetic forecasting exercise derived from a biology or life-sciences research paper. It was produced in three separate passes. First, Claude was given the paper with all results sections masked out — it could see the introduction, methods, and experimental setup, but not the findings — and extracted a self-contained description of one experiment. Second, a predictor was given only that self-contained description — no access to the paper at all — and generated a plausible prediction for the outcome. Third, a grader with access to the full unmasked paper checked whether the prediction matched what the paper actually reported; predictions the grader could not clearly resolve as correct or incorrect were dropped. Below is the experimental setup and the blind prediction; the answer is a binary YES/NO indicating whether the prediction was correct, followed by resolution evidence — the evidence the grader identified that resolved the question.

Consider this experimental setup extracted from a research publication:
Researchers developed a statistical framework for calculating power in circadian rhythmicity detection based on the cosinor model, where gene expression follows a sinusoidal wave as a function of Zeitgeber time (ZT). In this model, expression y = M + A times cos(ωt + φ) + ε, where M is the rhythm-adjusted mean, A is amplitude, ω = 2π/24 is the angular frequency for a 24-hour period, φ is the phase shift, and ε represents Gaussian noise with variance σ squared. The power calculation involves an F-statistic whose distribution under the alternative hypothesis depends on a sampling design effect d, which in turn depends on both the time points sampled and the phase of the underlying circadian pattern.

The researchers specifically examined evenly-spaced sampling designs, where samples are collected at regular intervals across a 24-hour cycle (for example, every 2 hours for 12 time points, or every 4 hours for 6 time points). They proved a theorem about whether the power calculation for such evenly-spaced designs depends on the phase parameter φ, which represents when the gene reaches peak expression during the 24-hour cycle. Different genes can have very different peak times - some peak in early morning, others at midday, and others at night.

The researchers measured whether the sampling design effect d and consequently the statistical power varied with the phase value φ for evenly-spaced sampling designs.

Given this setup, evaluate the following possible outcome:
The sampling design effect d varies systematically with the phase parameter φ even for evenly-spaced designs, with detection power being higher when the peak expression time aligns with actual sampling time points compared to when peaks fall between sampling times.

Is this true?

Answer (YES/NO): NO